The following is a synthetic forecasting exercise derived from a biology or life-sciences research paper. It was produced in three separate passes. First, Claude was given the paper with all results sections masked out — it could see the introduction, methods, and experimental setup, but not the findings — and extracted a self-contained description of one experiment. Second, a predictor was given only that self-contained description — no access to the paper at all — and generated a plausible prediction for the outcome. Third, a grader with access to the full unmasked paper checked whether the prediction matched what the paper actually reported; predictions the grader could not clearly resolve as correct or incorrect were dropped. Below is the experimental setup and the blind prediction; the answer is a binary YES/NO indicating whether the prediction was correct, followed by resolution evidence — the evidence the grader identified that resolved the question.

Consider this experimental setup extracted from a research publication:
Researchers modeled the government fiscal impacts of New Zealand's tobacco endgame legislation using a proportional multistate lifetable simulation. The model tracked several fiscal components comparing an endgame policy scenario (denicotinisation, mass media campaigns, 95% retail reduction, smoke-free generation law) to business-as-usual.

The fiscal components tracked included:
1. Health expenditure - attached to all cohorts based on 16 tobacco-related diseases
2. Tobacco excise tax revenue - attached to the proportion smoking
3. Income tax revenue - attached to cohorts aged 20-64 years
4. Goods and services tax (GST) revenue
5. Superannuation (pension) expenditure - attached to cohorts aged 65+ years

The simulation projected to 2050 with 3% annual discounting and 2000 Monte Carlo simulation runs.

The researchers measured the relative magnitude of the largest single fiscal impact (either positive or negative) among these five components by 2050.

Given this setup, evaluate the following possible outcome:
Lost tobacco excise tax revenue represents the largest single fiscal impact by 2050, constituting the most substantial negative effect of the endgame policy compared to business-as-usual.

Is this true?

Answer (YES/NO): YES